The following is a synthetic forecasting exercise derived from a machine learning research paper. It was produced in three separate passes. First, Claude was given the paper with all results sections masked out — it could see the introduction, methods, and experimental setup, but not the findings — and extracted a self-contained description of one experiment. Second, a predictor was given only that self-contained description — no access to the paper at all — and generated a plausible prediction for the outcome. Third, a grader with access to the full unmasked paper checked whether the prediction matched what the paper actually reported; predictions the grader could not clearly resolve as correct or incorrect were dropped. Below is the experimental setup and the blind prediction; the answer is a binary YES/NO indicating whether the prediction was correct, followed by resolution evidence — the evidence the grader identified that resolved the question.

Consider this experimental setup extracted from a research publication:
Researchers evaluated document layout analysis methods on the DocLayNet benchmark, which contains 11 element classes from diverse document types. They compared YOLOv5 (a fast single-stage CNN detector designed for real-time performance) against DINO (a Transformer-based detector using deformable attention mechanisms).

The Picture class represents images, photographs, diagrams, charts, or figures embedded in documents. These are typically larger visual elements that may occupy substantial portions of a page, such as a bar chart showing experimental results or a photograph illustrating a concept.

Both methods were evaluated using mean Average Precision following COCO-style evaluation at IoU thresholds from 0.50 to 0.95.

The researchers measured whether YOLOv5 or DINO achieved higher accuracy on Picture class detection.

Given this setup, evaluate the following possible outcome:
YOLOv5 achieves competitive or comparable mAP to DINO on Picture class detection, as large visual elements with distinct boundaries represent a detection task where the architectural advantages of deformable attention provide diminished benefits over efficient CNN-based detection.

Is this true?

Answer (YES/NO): NO